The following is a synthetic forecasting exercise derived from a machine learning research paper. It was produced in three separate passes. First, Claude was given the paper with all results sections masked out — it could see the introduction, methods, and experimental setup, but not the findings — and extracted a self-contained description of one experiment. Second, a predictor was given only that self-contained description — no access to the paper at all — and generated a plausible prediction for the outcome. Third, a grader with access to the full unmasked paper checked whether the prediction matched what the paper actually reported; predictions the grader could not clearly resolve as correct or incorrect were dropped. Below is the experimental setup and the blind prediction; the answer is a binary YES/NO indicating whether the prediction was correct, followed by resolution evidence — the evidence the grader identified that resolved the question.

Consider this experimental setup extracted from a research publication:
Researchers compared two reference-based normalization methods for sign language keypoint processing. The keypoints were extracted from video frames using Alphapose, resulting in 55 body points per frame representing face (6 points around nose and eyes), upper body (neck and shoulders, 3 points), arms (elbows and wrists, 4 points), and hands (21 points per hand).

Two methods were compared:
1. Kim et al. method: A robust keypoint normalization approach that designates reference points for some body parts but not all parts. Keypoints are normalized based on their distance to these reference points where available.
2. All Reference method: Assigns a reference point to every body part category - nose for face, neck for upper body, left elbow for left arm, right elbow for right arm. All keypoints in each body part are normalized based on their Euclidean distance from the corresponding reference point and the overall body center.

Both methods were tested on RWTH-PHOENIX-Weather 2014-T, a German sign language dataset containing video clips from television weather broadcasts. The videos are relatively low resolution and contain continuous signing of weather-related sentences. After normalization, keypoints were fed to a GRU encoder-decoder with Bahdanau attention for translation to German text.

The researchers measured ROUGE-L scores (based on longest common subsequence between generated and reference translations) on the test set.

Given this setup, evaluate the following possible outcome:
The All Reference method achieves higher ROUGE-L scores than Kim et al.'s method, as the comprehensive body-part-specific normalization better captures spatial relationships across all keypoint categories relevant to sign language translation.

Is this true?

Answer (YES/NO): NO